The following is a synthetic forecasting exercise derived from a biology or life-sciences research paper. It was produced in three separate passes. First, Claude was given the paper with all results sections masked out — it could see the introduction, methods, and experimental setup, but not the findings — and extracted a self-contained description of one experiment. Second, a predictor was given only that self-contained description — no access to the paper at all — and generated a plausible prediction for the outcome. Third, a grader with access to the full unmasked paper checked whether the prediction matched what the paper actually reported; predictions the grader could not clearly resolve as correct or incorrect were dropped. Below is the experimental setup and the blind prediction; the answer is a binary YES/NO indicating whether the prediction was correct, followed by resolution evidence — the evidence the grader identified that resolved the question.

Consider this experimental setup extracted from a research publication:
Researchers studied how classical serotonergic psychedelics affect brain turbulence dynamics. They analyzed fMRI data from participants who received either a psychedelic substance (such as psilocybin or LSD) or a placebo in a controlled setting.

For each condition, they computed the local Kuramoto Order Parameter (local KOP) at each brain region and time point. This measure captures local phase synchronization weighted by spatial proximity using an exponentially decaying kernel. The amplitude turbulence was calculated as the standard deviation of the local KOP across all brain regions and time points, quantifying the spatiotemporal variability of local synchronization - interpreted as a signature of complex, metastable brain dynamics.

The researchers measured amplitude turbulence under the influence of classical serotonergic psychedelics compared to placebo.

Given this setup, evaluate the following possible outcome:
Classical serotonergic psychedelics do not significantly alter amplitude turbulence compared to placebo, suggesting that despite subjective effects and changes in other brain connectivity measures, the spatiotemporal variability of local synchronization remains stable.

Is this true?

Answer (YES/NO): NO